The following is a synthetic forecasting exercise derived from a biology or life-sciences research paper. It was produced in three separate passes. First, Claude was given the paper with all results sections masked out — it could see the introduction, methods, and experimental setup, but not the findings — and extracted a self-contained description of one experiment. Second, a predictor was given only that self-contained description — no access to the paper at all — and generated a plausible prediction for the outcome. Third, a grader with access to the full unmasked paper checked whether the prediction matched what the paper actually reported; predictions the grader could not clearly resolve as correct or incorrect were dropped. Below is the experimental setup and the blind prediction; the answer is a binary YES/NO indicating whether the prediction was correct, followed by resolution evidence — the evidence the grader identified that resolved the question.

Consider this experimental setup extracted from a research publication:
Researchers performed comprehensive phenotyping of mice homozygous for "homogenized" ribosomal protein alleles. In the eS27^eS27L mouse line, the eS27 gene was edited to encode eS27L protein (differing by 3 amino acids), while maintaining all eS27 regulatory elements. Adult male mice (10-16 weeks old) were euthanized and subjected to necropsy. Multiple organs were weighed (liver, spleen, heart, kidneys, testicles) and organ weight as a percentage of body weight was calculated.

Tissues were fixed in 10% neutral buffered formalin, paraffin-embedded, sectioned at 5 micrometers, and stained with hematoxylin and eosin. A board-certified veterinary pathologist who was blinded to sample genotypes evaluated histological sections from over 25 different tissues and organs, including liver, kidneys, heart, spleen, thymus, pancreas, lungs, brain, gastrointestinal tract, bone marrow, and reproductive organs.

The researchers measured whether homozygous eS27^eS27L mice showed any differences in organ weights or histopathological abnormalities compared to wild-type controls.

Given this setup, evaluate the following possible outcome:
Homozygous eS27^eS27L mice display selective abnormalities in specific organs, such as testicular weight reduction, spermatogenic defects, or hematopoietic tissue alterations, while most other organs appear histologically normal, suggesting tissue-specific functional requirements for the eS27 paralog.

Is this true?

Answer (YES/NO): NO